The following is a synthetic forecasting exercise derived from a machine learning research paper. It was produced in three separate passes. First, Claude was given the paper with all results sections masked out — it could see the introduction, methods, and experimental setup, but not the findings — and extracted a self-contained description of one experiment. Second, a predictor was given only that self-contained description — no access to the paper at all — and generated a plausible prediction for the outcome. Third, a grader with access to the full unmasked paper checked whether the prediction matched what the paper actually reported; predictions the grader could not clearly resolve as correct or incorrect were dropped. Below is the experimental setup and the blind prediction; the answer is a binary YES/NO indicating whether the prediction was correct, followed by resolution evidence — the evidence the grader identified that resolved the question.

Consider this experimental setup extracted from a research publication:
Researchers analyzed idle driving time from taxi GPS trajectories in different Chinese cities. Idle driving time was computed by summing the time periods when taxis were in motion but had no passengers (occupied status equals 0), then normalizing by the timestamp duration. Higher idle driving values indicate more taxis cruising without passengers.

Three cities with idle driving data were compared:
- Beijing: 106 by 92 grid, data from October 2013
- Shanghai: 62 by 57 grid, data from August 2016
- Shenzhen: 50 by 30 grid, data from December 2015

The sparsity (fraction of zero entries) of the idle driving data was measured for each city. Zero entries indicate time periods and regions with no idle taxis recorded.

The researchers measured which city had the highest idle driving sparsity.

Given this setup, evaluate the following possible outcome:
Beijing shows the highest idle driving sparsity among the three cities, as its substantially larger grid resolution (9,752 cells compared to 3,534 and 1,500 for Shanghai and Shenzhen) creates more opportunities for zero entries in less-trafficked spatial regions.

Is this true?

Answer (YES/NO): YES